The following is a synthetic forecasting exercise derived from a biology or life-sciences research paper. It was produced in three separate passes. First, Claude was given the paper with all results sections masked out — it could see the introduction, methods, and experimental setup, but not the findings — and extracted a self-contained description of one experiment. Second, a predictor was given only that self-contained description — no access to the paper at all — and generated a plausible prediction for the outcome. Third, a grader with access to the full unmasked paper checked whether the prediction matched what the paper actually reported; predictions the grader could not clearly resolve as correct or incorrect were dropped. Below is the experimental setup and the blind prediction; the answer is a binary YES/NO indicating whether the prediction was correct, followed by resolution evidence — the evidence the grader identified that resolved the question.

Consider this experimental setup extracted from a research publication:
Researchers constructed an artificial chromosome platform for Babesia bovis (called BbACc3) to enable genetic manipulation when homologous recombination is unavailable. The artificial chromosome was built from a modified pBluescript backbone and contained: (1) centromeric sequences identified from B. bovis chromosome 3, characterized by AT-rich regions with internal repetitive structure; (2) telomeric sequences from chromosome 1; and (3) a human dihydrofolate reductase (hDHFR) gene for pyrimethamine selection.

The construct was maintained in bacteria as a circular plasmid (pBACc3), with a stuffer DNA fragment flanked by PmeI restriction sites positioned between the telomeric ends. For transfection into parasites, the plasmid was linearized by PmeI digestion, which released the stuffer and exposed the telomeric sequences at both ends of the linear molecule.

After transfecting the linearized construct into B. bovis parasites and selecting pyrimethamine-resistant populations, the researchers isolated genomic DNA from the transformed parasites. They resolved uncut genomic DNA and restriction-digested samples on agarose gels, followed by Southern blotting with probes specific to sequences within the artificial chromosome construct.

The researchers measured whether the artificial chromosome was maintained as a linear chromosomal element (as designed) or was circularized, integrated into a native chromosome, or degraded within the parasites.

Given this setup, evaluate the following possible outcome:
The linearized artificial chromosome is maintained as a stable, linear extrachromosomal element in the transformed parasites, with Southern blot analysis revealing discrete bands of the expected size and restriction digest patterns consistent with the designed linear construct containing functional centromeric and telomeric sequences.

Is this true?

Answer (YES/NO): YES